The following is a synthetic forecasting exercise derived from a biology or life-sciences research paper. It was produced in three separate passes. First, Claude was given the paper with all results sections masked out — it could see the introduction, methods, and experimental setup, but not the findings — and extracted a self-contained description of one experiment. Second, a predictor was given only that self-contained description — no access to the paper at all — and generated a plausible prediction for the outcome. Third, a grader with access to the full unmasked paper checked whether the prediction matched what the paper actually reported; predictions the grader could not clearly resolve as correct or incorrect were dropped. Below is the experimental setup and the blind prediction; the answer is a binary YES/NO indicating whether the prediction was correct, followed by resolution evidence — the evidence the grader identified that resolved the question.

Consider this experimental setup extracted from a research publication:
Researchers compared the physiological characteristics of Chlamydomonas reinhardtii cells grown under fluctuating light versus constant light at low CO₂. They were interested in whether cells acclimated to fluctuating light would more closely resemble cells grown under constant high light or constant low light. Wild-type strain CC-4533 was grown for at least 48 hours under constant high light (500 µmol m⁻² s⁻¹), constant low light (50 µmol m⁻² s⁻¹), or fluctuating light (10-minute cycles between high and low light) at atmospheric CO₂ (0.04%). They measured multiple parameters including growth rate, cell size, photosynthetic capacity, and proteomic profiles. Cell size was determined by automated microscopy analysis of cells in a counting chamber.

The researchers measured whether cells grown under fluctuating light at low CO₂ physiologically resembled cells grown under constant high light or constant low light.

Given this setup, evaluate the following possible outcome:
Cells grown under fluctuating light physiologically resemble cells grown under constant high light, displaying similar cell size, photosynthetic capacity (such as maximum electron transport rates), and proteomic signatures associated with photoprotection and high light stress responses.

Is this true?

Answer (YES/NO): YES